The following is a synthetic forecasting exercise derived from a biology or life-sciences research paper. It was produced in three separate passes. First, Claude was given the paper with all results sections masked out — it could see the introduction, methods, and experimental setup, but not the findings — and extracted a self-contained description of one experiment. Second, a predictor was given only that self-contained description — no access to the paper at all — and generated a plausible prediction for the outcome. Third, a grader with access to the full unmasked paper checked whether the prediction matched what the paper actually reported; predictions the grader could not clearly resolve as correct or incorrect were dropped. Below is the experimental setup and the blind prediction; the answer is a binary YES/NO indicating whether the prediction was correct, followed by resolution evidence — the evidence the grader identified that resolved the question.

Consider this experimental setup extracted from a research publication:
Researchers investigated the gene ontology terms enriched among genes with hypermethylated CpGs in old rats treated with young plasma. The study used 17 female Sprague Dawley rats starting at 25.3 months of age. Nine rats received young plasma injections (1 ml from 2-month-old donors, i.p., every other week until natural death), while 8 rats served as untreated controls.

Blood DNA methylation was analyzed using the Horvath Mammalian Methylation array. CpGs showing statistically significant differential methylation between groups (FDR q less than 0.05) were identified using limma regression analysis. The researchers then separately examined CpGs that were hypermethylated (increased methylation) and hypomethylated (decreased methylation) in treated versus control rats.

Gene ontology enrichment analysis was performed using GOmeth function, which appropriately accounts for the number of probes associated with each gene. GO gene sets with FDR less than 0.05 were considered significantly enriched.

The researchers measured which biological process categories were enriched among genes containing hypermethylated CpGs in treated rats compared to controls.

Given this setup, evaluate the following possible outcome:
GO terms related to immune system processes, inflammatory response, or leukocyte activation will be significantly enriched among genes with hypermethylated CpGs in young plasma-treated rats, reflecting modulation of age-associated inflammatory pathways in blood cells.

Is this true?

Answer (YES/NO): YES